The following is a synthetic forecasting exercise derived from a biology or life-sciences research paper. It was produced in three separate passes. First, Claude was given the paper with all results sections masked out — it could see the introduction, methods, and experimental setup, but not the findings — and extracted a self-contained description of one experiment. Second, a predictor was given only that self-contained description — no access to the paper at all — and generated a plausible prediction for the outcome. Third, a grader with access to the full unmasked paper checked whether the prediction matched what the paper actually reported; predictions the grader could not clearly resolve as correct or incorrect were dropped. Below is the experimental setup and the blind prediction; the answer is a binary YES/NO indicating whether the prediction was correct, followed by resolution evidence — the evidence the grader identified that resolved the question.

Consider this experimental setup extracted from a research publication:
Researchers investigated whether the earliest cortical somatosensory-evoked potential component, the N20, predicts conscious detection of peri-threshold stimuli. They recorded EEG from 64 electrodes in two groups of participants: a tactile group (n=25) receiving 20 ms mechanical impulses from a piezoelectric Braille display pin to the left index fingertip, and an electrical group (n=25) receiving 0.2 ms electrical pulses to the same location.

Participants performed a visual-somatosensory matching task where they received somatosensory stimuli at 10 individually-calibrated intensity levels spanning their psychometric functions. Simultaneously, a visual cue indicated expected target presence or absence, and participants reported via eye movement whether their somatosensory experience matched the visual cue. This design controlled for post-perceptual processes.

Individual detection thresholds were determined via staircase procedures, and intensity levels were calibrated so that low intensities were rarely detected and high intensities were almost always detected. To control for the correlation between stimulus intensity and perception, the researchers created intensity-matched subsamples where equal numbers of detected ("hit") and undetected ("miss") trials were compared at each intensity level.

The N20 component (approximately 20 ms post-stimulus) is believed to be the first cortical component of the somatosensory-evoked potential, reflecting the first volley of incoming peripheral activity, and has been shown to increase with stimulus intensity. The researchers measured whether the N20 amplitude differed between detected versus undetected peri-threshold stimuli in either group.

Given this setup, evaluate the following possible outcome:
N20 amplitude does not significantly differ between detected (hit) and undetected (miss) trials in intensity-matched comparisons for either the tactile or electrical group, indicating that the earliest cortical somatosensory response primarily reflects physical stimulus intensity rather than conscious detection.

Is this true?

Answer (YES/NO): YES